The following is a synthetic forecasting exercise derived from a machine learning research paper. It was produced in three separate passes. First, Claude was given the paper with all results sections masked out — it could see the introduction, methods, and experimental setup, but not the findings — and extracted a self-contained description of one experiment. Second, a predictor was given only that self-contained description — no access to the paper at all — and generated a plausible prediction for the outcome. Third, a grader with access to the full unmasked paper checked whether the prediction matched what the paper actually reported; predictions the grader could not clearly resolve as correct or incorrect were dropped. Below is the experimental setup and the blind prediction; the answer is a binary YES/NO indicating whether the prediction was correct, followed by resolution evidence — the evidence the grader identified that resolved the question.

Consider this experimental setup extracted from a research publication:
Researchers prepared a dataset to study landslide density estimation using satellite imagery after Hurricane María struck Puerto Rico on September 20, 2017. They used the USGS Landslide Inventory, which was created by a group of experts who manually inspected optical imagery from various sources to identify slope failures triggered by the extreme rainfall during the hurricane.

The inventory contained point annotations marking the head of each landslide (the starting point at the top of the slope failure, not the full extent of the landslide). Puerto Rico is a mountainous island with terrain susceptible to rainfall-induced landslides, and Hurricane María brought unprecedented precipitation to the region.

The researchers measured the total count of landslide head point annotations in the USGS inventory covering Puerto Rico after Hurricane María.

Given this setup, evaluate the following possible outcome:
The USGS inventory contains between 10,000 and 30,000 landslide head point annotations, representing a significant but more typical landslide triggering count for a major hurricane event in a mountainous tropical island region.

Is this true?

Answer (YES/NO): NO